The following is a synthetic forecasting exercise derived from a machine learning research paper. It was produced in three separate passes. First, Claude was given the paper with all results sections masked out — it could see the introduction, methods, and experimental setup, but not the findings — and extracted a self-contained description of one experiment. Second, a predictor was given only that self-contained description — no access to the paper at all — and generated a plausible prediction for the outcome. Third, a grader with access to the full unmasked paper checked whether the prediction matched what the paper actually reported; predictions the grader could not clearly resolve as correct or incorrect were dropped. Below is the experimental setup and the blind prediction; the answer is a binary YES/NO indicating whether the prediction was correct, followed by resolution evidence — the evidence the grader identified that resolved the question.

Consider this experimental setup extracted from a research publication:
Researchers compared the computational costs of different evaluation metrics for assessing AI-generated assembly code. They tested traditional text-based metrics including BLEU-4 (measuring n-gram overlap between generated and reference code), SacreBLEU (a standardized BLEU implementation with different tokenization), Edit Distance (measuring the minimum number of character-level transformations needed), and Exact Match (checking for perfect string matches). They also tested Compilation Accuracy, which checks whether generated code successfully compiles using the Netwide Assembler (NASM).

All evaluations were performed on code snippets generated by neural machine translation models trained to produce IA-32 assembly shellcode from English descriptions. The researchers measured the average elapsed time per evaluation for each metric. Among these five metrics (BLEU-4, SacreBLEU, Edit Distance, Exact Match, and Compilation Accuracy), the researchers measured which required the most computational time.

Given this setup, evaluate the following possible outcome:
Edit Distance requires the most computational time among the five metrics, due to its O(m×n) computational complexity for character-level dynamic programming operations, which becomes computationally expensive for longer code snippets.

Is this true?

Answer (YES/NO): NO